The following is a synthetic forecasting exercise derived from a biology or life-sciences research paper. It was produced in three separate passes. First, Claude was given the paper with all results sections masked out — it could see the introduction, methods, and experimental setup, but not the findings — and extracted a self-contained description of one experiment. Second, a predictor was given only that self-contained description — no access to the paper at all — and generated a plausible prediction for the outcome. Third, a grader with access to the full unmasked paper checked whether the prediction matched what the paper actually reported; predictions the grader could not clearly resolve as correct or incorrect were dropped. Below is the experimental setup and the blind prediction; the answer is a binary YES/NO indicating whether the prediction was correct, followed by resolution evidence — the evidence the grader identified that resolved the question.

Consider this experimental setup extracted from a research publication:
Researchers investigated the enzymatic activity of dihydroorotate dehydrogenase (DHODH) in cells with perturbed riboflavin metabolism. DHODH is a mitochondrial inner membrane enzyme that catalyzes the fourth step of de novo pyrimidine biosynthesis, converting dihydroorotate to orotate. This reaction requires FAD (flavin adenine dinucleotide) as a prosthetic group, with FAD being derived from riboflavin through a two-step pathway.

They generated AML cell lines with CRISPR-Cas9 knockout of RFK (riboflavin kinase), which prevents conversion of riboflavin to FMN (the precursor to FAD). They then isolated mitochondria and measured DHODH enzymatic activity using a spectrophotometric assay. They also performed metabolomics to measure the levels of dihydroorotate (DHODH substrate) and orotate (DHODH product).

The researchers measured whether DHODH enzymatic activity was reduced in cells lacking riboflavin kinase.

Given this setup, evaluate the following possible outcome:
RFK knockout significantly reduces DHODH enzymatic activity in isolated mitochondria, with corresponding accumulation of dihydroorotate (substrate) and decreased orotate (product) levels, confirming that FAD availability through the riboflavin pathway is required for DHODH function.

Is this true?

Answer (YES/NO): YES